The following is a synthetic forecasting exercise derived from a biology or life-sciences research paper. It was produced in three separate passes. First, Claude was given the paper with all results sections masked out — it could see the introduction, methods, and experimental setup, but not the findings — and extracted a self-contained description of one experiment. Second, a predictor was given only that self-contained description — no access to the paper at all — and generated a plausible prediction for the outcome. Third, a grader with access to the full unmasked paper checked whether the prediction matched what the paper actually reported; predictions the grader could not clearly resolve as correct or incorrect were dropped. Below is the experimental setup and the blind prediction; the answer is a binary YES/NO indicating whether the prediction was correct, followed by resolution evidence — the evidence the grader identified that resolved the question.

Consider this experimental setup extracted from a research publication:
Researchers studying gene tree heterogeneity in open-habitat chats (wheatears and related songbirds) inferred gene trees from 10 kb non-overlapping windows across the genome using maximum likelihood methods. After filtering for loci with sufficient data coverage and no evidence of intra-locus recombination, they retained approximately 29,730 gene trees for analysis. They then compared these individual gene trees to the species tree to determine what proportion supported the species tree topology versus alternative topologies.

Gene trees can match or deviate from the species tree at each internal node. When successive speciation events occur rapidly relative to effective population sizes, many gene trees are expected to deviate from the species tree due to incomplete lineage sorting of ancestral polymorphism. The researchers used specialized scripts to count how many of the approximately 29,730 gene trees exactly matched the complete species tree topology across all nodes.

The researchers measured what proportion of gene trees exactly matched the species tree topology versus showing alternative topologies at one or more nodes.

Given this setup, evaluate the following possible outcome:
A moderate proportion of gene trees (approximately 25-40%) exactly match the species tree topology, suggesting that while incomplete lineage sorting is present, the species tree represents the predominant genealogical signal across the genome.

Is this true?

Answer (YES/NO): NO